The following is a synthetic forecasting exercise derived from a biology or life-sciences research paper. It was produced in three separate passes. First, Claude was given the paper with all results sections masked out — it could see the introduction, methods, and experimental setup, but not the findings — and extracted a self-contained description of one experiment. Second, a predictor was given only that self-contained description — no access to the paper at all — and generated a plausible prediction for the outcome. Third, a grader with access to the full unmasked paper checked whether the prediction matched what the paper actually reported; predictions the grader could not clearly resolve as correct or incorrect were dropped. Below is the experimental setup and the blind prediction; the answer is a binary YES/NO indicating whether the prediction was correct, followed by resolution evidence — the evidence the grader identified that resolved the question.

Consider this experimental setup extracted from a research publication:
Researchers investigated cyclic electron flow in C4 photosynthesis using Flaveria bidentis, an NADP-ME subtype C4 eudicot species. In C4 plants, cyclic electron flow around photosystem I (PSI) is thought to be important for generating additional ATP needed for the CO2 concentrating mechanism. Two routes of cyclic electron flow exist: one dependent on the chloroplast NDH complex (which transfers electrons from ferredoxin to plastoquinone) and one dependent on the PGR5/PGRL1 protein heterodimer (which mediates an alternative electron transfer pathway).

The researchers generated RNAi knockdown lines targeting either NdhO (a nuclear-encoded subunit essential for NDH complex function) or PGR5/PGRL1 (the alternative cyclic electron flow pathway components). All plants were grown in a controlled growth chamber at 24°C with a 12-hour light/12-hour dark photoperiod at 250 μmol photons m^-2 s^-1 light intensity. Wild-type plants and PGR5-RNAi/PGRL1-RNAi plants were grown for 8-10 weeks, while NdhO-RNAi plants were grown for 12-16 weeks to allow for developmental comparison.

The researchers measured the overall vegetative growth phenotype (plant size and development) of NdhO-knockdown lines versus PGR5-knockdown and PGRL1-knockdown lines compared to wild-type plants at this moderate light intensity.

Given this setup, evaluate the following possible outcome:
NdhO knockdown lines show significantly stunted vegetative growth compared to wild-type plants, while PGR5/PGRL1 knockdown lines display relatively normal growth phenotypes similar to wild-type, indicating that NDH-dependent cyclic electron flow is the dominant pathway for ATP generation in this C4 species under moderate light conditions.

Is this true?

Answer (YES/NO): YES